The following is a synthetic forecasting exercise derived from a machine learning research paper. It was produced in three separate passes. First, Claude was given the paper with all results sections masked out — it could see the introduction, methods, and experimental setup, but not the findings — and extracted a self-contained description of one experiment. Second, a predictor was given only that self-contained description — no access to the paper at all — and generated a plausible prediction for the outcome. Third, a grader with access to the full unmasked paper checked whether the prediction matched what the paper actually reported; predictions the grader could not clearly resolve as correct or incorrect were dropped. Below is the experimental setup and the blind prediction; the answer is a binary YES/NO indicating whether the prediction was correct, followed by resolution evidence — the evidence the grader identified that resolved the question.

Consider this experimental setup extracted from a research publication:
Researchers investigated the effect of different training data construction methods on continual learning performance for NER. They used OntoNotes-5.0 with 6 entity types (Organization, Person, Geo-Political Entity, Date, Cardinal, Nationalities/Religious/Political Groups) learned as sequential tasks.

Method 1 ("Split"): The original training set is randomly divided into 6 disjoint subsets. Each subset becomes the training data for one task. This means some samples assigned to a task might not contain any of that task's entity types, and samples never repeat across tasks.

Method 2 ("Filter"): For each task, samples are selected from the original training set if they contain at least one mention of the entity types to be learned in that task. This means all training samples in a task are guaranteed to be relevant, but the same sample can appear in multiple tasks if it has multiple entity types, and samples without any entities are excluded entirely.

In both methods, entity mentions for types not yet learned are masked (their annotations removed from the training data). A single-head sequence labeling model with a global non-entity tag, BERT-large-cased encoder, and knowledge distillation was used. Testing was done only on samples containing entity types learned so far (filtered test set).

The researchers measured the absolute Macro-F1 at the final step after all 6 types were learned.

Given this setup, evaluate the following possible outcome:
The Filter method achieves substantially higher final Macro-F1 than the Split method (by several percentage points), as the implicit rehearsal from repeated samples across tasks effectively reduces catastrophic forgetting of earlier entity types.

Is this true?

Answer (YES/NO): NO